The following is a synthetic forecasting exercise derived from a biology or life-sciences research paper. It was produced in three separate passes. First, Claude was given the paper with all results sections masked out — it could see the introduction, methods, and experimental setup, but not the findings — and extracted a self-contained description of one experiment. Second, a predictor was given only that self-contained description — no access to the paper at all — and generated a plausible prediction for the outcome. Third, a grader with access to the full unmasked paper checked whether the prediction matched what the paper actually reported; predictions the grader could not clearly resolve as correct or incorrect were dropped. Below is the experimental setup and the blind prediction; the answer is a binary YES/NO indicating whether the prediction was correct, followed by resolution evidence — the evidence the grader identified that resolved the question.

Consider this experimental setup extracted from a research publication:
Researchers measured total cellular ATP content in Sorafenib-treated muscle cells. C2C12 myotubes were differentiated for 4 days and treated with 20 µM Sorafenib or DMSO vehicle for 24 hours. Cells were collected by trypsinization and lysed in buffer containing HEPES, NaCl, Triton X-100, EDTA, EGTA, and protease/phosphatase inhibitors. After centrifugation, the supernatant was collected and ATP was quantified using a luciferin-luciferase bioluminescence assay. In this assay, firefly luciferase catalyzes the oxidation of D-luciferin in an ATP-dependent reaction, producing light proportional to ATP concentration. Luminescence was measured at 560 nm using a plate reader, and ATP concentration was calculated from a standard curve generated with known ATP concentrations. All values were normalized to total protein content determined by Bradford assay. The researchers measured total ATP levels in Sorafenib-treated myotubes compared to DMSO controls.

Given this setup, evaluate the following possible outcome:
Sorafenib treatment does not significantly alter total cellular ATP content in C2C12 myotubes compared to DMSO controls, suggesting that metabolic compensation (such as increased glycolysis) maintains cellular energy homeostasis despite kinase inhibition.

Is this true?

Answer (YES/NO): NO